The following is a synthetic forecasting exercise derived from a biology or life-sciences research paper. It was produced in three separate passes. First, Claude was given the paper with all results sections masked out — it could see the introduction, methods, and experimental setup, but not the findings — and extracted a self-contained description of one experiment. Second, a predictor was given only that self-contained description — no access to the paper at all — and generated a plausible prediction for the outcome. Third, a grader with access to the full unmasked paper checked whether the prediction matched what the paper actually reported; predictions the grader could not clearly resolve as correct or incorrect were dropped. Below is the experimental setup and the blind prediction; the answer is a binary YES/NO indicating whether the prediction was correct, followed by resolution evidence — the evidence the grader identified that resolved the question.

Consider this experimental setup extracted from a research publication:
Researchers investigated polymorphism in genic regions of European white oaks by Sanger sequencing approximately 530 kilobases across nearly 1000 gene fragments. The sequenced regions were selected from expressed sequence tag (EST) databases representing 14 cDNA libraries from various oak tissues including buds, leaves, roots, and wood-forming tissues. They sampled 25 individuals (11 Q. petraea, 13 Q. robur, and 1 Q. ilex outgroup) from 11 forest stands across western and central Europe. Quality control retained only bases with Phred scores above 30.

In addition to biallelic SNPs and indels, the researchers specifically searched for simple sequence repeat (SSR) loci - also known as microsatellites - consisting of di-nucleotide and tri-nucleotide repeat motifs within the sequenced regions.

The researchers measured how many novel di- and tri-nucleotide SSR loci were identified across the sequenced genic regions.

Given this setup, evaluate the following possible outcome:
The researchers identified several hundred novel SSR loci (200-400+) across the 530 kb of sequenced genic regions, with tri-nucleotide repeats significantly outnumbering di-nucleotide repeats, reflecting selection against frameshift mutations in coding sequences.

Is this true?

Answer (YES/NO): NO